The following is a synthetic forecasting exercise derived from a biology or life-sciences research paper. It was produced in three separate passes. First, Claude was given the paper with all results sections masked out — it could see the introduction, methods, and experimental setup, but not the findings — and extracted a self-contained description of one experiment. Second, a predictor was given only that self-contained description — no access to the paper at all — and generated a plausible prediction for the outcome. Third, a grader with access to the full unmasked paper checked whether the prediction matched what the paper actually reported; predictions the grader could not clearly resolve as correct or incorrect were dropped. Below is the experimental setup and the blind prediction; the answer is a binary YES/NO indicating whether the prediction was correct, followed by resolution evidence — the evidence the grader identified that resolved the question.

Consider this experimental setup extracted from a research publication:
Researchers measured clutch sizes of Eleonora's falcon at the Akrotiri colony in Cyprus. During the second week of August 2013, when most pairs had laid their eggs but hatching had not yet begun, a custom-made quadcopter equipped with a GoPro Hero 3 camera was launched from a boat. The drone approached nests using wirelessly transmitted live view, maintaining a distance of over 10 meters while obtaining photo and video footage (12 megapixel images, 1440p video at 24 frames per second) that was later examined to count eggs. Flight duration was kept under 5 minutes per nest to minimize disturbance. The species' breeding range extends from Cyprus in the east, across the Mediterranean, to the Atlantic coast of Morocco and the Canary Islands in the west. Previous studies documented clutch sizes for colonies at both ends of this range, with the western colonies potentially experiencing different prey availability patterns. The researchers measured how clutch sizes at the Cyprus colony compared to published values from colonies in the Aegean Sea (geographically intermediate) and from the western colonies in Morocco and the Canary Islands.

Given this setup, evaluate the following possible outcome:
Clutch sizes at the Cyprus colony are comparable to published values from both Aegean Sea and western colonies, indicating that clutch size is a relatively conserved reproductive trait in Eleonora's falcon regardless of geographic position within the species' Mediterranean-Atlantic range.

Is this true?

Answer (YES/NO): NO